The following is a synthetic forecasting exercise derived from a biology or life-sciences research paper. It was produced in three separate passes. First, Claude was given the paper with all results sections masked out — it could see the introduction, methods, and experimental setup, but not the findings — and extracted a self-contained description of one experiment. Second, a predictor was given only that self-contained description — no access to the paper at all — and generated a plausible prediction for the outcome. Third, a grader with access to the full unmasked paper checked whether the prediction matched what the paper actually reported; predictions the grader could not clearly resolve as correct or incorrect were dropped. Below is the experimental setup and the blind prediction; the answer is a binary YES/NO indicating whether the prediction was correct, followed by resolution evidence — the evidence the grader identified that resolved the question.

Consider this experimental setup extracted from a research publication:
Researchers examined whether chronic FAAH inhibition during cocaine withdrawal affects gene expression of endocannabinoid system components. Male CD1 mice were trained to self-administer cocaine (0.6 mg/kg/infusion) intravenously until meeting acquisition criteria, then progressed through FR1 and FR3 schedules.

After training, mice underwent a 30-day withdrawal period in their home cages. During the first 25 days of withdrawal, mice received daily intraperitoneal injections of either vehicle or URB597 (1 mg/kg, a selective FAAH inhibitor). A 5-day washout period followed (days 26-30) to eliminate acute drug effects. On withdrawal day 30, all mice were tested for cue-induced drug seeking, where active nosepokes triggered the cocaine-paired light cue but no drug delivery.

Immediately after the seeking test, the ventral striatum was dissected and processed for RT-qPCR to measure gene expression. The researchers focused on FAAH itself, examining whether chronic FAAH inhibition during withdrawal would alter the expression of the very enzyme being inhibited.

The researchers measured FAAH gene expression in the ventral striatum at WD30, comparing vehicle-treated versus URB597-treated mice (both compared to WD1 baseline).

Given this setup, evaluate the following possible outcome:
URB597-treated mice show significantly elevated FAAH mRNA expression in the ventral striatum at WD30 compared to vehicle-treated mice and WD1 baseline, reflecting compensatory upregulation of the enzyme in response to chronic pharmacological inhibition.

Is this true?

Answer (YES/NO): NO